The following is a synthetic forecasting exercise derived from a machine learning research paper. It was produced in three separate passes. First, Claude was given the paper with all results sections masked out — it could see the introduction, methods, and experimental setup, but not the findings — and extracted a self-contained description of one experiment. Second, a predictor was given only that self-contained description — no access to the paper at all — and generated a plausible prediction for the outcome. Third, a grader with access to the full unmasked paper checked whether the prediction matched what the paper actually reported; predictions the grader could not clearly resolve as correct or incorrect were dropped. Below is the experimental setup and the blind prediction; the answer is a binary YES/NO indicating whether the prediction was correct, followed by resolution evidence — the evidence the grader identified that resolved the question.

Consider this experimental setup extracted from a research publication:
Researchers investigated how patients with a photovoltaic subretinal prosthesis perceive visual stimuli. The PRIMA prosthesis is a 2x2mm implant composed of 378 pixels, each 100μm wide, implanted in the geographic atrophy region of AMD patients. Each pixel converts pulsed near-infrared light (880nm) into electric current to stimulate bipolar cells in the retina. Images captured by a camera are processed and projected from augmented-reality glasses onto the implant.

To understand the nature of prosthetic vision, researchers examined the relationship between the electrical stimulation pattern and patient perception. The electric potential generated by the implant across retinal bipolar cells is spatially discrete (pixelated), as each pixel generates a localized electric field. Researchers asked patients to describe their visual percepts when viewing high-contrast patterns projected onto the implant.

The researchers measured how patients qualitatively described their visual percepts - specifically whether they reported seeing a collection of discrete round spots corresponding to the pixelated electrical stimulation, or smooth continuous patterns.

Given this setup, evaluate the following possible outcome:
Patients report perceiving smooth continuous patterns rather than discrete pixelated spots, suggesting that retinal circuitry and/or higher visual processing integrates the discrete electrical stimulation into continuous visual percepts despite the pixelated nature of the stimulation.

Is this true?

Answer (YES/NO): YES